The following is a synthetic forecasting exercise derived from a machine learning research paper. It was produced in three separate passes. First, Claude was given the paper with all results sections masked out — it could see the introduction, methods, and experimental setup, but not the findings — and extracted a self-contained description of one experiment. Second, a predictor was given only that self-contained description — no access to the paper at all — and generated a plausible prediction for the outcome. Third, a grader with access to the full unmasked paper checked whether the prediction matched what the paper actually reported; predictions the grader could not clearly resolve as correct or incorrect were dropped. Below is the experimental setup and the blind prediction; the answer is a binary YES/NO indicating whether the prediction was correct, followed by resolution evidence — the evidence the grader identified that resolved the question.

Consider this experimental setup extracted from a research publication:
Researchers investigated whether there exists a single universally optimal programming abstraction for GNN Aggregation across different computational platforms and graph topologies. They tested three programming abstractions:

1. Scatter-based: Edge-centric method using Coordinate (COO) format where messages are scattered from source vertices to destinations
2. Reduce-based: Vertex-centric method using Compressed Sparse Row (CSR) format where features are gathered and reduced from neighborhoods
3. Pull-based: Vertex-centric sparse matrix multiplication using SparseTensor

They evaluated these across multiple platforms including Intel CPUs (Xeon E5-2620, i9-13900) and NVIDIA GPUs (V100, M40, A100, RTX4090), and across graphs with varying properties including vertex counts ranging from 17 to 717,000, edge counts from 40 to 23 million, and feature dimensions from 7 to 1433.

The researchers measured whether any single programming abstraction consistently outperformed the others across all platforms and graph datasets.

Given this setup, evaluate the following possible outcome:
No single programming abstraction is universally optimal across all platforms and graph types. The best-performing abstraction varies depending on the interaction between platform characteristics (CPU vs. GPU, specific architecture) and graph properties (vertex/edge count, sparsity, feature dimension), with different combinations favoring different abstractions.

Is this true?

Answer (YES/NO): YES